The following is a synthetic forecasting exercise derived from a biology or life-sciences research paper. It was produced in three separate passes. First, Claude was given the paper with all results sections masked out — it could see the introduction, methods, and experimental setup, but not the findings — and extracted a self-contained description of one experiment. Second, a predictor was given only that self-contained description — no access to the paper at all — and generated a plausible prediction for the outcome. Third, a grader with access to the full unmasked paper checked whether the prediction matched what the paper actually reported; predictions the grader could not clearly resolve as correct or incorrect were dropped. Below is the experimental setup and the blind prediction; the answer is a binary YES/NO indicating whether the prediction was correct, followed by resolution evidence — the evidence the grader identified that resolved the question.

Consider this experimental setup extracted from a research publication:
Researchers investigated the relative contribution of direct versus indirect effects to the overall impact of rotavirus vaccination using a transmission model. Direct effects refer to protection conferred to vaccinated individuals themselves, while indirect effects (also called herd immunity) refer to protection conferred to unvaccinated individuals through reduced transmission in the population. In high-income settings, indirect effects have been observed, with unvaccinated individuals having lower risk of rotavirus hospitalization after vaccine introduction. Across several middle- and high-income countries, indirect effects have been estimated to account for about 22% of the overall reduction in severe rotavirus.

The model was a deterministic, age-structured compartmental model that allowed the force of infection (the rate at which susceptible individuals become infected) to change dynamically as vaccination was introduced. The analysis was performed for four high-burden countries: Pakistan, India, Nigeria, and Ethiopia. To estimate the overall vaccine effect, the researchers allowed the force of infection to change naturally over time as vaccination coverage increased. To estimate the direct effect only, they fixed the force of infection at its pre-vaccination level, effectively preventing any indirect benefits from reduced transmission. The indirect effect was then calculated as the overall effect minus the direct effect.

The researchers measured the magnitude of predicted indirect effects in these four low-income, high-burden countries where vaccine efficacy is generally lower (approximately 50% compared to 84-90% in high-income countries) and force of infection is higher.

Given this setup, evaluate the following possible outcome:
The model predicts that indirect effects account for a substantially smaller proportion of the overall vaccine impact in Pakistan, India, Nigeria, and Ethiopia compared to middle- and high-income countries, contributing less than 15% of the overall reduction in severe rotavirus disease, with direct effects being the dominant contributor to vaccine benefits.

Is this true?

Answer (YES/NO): NO